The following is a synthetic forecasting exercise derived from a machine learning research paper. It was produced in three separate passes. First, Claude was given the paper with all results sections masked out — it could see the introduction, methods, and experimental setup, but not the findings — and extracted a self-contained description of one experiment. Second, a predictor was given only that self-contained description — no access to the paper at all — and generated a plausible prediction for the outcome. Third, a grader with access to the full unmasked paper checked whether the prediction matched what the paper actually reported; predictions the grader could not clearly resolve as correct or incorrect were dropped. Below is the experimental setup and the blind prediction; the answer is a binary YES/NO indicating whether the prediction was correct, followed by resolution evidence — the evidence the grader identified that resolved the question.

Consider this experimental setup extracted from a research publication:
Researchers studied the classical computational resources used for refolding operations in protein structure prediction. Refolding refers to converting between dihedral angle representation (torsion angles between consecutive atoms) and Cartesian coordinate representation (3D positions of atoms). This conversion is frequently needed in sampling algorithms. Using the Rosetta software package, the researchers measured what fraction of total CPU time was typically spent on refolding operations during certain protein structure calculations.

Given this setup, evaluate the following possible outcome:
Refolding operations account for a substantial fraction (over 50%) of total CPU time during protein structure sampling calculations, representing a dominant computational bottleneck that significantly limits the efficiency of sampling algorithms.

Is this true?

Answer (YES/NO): NO